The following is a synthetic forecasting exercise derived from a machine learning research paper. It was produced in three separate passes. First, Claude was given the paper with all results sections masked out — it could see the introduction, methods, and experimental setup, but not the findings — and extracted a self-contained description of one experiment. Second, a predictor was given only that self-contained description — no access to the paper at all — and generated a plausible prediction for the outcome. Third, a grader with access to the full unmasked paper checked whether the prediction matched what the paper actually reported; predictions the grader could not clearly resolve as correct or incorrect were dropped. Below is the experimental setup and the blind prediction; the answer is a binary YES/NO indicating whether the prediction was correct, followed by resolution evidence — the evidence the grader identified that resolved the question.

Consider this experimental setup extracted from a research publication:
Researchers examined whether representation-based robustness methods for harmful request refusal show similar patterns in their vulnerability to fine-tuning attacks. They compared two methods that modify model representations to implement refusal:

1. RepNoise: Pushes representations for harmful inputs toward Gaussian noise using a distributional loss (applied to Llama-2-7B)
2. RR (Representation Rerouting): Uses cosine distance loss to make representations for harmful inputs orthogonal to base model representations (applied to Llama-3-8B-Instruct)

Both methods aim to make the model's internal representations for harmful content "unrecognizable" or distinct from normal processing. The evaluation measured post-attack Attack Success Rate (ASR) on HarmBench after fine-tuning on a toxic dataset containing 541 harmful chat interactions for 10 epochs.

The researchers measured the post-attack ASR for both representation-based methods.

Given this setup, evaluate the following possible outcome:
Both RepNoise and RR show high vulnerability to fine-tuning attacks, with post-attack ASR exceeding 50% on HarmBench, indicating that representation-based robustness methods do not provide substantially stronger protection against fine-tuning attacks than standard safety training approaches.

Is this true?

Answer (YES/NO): YES